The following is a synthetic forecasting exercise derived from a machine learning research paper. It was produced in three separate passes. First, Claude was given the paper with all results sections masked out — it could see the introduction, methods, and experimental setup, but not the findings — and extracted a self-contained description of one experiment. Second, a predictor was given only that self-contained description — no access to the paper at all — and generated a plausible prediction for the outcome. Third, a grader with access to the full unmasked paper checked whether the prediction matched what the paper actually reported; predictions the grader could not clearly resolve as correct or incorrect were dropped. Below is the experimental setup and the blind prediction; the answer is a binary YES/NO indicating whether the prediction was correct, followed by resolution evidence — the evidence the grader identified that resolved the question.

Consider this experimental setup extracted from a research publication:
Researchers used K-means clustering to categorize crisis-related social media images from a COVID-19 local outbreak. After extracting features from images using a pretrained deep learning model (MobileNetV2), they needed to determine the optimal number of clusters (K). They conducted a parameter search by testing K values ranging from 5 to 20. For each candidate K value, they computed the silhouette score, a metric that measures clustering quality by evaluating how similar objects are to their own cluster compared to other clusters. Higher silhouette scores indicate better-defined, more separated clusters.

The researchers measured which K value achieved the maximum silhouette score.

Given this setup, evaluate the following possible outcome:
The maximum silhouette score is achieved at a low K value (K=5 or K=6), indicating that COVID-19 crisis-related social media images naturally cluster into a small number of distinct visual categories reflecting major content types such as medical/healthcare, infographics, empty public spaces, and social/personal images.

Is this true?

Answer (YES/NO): YES